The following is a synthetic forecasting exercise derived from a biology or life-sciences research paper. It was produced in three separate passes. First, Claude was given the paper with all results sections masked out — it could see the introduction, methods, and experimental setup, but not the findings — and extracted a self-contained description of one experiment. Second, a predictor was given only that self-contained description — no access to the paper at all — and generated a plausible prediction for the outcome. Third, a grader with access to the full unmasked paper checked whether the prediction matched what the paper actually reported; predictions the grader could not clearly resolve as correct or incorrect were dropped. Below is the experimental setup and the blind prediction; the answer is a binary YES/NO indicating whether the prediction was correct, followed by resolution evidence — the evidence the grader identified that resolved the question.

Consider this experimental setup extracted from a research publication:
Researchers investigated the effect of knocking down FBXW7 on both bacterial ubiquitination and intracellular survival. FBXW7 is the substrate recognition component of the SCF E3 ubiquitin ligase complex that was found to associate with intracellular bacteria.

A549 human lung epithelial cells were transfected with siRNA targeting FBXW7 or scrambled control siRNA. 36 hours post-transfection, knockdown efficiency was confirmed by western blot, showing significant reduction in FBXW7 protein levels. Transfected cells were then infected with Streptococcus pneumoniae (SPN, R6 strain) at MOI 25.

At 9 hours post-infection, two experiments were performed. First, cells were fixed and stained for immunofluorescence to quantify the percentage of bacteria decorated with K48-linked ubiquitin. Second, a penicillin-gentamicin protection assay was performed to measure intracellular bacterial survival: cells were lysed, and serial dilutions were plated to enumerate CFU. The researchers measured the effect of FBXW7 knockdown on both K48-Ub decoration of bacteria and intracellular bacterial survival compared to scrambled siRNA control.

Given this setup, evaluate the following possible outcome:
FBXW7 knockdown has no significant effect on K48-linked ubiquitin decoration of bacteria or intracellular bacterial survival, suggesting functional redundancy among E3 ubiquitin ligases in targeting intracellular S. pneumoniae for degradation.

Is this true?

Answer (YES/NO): NO